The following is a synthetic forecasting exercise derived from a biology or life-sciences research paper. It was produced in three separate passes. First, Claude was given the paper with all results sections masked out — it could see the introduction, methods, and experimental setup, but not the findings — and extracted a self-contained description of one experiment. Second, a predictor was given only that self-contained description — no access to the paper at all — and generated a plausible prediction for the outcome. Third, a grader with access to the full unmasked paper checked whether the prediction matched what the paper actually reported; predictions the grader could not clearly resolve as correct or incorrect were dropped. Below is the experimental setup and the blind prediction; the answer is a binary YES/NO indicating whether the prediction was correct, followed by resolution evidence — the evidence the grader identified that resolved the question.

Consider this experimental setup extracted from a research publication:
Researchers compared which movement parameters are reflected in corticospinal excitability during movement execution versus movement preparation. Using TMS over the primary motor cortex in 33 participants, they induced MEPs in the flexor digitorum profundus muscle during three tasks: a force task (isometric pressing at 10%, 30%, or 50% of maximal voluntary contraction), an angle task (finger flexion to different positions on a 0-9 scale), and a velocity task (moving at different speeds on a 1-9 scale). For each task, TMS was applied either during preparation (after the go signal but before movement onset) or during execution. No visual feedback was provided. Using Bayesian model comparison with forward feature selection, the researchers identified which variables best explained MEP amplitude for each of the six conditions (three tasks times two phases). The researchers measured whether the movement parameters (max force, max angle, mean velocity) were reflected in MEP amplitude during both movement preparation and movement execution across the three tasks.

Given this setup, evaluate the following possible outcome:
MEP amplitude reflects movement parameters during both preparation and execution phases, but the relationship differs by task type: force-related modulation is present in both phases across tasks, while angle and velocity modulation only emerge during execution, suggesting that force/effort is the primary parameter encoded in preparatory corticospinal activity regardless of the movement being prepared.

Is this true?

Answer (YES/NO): NO